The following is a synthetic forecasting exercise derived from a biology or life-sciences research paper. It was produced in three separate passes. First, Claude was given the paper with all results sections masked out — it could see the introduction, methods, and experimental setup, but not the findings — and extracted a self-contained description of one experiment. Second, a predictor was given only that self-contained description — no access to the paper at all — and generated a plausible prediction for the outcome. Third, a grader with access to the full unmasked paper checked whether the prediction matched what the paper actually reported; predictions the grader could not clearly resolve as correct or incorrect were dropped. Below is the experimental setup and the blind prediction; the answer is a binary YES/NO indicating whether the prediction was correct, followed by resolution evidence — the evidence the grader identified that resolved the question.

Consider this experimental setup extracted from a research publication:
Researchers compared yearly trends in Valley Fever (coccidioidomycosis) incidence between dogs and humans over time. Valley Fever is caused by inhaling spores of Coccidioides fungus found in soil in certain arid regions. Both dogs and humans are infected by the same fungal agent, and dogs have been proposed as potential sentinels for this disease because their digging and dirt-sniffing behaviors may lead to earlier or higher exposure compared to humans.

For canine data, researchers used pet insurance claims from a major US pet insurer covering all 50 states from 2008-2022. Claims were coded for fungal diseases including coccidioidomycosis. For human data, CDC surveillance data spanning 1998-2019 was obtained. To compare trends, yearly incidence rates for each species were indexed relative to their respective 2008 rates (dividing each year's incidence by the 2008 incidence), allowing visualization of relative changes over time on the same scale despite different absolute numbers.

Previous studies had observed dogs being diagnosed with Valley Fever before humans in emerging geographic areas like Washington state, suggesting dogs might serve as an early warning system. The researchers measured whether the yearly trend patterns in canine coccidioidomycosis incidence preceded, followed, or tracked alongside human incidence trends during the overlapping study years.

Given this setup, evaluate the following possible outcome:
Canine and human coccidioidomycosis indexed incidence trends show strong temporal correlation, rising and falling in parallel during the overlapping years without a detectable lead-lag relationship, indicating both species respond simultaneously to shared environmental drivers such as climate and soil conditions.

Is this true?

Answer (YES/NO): YES